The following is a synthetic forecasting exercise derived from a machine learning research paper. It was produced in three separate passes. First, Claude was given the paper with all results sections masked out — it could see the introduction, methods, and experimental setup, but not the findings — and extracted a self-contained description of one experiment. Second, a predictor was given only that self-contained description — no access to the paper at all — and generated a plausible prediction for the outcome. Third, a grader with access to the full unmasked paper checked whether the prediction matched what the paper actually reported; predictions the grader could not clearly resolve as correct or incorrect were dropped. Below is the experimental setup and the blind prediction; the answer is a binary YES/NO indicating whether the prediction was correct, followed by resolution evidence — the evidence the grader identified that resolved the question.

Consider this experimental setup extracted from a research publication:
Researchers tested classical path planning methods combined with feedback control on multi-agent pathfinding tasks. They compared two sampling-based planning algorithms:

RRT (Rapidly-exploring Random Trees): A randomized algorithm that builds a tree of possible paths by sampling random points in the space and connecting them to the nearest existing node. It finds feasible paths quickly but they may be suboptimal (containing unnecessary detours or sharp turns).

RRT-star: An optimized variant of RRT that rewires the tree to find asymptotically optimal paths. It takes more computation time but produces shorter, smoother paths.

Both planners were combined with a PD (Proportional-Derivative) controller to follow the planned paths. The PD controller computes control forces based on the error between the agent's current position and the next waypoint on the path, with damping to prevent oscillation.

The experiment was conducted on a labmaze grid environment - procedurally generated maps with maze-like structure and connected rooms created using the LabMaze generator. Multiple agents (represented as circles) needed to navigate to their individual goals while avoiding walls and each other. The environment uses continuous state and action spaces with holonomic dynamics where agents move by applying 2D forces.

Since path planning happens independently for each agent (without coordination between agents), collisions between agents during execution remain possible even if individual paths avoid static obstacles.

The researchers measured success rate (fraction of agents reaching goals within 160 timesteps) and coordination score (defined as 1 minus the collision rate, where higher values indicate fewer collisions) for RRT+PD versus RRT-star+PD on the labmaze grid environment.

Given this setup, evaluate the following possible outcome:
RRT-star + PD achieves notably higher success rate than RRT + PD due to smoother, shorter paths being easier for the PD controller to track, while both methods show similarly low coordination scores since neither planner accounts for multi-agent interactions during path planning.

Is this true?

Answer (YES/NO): NO